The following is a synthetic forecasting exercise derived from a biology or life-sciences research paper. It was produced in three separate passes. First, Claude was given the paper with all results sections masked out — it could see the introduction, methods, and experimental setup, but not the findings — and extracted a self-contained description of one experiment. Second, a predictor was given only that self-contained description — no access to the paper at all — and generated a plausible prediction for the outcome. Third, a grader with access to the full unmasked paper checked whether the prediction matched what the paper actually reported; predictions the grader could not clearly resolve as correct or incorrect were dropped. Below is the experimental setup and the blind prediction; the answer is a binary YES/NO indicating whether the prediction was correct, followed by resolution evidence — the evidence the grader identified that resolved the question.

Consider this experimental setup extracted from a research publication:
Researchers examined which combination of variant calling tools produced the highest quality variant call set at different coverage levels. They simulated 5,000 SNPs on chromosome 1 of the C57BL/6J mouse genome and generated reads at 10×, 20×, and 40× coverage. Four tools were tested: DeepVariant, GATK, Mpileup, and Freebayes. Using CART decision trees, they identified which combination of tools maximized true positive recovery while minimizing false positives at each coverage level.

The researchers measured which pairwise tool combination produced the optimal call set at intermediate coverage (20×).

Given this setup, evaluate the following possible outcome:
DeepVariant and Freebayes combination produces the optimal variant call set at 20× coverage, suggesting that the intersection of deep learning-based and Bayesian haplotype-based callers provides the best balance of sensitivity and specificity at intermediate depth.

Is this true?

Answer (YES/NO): NO